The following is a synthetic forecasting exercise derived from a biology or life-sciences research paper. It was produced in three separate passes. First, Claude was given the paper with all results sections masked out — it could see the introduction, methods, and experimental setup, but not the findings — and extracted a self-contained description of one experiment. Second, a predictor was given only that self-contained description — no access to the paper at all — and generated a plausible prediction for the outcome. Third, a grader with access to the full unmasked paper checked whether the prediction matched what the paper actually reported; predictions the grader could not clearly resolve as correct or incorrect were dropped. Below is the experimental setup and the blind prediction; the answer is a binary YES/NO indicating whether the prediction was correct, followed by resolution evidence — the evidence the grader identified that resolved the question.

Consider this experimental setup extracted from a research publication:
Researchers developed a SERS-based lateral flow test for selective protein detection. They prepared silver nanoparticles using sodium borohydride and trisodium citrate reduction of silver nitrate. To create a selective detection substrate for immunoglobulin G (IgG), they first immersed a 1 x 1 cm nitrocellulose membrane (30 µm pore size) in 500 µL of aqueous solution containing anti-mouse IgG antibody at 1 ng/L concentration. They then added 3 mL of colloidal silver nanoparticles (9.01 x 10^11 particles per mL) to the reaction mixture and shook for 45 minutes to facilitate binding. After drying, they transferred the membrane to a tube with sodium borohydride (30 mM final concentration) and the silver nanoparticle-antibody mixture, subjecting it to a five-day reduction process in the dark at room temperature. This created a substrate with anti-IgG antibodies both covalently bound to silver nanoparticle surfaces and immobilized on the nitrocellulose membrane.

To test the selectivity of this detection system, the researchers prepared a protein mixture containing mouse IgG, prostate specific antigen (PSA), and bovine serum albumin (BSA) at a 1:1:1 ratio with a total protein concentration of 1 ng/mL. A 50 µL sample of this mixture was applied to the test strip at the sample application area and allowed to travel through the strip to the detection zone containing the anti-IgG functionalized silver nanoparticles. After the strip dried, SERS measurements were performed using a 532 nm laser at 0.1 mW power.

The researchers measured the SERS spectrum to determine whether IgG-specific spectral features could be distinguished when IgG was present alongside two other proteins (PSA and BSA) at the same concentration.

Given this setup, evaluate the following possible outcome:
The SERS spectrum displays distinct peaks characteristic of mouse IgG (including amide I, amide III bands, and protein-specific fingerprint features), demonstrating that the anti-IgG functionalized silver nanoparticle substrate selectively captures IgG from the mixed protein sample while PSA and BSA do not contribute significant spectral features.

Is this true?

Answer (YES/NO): YES